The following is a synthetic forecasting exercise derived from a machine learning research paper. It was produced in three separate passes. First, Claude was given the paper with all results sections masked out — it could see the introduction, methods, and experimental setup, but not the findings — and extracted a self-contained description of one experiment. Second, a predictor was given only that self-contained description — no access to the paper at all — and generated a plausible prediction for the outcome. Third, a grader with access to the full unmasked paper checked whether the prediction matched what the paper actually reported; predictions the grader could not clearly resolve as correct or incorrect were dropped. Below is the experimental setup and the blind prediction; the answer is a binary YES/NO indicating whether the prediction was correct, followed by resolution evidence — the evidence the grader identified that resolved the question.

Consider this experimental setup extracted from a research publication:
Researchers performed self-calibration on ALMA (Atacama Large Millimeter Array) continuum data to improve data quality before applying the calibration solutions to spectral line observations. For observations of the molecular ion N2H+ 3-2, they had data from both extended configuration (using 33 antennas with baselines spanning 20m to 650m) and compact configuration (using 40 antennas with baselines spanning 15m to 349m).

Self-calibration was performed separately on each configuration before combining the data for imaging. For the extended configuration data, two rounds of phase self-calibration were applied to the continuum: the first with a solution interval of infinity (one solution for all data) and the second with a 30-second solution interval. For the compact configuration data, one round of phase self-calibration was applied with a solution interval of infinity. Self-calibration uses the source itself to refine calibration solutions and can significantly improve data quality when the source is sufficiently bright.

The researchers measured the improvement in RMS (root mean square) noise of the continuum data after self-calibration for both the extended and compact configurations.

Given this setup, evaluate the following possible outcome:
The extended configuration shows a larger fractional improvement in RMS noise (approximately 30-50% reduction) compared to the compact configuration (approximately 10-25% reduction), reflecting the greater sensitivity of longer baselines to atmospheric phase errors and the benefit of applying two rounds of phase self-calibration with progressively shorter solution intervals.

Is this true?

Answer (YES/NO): NO